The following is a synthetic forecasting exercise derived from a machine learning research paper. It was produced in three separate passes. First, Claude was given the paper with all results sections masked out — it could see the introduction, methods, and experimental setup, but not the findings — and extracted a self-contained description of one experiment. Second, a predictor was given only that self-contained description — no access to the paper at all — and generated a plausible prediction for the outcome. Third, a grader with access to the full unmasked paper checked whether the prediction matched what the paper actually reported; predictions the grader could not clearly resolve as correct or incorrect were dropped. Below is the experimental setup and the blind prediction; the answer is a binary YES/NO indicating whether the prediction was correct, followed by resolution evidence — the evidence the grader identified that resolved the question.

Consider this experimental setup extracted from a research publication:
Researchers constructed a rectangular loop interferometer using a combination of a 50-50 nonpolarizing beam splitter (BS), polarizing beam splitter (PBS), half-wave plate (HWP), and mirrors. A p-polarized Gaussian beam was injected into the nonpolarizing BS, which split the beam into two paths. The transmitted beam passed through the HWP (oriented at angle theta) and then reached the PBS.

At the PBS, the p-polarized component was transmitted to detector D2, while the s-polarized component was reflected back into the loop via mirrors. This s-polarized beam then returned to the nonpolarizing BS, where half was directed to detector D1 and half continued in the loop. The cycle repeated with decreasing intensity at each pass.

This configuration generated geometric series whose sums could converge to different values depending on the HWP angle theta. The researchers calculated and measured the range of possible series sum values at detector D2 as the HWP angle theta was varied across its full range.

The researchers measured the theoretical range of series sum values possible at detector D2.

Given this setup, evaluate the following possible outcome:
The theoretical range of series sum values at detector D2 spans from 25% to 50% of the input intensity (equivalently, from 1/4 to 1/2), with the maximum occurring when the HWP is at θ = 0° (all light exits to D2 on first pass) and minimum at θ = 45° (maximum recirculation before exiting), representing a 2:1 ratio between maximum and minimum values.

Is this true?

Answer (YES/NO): YES